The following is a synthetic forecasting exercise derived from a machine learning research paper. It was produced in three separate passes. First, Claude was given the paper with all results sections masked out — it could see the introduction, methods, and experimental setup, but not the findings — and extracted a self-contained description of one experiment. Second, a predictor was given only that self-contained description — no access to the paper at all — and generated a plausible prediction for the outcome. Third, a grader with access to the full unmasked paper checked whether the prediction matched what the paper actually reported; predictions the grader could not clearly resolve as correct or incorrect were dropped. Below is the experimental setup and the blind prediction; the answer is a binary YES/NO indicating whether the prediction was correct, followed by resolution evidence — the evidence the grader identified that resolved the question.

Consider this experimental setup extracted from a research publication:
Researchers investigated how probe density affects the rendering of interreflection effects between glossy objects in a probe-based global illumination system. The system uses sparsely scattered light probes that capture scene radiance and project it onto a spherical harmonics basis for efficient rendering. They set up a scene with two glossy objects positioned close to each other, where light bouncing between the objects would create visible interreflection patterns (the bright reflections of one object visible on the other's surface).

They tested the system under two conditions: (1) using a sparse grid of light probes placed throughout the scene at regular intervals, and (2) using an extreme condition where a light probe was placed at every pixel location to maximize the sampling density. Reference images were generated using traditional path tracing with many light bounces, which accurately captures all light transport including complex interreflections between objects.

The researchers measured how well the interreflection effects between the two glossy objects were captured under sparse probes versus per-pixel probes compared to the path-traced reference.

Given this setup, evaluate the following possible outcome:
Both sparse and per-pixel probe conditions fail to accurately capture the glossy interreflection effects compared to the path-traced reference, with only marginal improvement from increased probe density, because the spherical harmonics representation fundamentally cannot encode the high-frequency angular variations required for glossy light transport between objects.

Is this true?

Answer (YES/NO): NO